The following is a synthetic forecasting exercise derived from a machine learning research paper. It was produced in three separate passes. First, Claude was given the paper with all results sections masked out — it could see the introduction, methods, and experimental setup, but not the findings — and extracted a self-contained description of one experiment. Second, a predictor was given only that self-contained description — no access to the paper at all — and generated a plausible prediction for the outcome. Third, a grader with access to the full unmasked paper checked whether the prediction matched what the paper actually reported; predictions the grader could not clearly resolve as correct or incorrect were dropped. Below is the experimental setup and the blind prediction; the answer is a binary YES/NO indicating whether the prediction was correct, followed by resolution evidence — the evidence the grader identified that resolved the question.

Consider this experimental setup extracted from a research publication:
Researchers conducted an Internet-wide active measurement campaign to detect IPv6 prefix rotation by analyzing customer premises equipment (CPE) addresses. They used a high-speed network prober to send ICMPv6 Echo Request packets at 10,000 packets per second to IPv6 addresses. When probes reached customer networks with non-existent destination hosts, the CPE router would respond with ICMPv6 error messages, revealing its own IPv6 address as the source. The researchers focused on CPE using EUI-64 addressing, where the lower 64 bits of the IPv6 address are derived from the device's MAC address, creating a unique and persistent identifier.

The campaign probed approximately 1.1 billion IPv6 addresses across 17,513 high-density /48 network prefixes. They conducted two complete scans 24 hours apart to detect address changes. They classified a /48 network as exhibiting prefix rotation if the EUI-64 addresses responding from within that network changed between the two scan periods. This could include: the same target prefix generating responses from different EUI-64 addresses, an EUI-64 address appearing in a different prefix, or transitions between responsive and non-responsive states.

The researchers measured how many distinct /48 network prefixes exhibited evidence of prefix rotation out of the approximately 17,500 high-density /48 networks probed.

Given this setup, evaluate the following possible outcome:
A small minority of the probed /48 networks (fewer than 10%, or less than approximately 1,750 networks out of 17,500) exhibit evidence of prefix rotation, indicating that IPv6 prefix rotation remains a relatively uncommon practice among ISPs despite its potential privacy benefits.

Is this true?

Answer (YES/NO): NO